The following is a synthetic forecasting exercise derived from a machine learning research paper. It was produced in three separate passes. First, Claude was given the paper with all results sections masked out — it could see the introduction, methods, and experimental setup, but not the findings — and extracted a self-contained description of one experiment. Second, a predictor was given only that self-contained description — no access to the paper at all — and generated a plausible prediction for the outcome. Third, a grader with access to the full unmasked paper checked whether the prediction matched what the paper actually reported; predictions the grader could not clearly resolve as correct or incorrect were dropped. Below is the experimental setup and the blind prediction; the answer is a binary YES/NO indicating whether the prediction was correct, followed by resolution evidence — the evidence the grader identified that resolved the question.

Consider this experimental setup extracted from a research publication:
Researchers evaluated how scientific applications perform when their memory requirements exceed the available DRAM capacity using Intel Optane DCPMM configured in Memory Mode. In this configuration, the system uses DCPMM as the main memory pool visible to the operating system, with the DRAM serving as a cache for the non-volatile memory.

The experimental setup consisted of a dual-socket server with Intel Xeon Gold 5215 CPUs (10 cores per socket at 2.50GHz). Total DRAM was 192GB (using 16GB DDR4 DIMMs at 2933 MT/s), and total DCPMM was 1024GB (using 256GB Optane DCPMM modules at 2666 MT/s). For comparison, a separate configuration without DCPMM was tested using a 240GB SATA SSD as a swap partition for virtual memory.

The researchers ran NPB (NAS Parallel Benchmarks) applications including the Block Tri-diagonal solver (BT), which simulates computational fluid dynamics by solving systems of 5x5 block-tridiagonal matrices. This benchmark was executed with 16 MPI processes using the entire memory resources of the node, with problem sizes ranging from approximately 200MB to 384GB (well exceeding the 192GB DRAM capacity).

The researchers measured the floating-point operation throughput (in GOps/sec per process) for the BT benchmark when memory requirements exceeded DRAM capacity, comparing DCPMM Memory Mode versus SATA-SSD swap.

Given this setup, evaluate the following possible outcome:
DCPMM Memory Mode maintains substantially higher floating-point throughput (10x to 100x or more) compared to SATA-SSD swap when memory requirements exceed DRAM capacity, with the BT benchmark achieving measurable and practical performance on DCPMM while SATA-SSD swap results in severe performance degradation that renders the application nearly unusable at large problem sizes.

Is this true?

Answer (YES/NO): YES